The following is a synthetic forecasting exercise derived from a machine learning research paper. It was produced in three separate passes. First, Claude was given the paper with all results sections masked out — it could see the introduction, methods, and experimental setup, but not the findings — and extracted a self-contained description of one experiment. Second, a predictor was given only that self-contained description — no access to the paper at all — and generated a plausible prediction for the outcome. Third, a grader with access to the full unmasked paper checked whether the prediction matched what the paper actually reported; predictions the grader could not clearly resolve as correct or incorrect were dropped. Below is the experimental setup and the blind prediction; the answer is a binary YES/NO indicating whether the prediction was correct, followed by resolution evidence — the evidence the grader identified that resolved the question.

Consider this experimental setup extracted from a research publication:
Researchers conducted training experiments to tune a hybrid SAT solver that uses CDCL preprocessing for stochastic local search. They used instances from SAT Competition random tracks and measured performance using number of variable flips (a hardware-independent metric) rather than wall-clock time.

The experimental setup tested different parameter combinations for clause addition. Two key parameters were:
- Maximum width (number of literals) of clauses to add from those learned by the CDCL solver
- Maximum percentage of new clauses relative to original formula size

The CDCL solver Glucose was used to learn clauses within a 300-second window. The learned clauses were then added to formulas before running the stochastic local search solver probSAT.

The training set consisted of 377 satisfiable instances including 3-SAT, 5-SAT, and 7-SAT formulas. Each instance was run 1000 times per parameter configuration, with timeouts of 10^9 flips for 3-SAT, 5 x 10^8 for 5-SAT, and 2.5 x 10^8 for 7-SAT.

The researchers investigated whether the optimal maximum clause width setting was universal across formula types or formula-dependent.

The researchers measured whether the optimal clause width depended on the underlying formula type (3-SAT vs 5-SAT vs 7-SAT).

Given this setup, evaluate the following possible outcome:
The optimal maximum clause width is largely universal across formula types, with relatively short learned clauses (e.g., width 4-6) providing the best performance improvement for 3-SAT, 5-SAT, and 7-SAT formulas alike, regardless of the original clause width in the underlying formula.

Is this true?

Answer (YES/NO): NO